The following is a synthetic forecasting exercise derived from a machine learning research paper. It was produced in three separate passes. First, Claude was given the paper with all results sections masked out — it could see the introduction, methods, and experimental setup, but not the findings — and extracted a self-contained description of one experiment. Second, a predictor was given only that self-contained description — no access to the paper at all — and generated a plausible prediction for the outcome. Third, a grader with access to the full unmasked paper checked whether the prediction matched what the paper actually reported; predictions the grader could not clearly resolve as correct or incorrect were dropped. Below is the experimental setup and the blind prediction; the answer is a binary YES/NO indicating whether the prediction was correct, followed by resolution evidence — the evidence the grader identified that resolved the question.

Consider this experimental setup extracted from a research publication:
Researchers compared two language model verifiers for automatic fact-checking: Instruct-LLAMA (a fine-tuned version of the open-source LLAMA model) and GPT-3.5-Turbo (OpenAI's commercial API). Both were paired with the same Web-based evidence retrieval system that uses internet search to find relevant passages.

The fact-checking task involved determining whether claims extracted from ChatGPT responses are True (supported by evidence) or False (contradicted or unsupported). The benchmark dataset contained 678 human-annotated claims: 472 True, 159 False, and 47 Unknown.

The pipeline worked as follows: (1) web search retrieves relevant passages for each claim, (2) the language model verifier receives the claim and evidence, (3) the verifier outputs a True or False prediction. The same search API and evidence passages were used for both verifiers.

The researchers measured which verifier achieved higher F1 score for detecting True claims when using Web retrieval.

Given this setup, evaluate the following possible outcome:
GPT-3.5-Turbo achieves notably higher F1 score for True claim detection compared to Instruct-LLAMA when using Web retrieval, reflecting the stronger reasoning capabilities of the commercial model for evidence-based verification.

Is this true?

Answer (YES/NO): NO